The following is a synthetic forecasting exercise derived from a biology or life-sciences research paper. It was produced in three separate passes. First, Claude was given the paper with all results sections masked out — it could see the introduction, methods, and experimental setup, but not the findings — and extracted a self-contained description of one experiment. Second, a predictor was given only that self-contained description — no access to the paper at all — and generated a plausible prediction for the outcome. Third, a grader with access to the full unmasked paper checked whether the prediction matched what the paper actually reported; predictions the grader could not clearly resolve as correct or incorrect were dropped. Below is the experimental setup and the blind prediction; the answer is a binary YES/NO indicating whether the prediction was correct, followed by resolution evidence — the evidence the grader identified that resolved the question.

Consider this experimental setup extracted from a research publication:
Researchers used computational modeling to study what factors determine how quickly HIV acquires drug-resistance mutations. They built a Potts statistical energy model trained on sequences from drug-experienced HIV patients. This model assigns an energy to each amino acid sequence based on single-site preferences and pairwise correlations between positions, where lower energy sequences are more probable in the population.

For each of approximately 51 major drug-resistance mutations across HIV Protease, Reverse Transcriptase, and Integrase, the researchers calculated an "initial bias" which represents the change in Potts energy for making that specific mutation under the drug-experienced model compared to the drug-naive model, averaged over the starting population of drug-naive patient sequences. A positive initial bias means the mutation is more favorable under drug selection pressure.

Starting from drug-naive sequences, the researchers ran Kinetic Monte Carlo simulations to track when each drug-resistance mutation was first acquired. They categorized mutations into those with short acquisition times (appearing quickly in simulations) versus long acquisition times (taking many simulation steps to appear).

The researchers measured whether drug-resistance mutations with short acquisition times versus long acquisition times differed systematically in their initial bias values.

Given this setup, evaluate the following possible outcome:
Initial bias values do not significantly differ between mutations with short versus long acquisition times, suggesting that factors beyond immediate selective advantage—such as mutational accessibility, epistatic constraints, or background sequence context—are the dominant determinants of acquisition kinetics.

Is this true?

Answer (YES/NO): NO